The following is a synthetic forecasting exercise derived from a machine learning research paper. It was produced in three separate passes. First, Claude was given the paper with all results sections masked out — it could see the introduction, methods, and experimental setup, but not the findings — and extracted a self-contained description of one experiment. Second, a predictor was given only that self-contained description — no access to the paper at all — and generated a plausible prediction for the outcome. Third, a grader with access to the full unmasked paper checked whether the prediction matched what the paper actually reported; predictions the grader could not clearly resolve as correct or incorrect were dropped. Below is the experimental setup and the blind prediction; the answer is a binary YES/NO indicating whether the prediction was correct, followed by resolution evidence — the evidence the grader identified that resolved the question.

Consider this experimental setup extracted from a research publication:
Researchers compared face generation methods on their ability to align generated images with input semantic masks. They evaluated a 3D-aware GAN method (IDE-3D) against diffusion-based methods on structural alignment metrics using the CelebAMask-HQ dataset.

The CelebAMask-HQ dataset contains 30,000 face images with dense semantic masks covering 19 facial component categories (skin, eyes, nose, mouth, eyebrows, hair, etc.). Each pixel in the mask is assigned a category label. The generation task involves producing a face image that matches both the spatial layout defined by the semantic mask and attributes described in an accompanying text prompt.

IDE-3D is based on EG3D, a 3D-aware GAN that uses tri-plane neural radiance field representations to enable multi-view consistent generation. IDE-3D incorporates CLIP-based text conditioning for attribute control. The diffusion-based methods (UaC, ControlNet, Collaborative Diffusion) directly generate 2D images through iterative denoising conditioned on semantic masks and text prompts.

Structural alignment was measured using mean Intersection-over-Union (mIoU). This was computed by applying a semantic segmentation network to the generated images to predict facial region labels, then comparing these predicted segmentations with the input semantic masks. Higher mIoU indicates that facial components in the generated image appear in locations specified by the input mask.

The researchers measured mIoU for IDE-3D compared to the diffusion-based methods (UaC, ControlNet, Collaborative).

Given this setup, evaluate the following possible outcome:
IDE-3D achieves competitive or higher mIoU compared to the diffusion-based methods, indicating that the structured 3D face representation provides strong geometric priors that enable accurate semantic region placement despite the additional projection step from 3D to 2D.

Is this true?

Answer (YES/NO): NO